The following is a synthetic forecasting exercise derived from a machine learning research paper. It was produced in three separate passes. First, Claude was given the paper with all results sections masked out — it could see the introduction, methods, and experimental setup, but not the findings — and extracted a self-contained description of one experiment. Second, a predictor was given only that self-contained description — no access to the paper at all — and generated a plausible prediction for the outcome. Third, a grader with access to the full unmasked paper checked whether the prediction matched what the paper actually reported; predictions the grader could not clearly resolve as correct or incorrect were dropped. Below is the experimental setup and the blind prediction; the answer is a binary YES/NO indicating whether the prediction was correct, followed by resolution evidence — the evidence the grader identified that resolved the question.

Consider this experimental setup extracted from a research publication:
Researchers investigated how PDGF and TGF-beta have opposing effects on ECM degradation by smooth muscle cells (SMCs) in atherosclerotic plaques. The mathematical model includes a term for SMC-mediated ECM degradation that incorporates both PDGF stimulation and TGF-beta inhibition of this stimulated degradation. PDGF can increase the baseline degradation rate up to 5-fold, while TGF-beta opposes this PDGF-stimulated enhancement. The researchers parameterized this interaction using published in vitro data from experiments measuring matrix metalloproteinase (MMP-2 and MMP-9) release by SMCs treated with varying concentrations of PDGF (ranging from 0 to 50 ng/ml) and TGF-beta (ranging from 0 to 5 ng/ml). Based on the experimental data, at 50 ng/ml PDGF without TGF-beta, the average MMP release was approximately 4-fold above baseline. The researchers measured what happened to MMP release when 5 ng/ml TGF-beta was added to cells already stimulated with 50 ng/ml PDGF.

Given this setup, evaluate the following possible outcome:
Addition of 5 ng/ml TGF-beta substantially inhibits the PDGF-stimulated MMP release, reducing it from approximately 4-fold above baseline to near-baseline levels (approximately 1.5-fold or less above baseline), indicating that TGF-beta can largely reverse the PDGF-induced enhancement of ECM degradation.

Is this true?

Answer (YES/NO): NO